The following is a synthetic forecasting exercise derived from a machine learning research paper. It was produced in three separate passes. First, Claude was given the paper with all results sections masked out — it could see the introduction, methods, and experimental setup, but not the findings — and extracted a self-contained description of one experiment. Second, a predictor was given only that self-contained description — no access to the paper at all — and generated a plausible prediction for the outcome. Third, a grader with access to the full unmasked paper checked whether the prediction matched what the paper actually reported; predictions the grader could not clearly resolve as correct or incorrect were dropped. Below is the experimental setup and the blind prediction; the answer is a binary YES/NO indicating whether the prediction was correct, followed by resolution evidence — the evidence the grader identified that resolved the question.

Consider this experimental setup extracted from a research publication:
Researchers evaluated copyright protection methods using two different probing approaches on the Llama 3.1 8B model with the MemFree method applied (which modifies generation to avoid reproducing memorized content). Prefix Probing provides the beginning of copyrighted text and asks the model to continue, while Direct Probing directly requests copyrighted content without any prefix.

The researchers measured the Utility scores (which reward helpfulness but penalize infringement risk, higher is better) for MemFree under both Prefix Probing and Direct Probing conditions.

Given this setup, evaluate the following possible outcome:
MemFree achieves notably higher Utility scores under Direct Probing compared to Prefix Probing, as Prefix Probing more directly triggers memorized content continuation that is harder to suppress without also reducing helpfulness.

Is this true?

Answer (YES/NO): NO